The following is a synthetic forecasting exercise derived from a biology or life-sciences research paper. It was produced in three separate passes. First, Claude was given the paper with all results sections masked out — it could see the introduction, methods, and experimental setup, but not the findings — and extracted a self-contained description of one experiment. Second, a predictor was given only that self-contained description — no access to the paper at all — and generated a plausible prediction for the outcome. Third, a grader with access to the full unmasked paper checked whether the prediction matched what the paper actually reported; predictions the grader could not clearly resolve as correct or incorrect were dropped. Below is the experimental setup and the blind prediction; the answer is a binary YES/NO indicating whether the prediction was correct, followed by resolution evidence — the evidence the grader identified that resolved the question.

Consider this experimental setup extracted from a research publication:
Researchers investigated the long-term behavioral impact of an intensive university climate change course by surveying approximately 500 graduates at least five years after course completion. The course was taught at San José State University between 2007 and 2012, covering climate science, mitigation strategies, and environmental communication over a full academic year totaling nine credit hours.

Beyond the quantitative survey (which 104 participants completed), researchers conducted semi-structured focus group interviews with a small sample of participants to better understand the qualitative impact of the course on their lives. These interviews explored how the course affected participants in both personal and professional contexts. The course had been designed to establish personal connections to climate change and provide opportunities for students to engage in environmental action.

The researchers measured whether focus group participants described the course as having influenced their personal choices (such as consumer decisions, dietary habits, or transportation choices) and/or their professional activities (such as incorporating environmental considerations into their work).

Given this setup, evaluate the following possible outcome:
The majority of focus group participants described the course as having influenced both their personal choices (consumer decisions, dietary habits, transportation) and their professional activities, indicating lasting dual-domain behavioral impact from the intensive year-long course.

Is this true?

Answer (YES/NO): YES